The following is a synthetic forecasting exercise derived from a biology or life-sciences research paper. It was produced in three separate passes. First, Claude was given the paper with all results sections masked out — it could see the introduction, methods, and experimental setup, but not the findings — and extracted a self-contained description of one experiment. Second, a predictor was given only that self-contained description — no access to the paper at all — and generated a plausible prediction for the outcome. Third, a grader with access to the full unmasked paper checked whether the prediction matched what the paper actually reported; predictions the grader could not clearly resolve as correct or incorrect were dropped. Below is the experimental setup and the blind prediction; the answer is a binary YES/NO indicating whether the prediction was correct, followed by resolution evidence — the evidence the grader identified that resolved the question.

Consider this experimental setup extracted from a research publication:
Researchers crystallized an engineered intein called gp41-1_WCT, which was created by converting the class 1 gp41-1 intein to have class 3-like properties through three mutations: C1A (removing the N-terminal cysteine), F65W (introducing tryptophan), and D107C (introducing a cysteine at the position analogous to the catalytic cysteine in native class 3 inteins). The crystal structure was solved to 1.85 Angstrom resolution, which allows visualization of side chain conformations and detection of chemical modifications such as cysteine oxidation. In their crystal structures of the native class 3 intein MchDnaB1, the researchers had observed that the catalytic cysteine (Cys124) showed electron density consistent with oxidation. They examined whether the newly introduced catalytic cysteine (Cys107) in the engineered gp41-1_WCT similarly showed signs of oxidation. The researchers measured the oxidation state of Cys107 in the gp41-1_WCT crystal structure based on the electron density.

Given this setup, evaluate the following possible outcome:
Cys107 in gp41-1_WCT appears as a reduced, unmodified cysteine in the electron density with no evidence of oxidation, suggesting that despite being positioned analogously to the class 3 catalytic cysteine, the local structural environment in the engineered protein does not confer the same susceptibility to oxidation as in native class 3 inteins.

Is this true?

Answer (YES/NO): YES